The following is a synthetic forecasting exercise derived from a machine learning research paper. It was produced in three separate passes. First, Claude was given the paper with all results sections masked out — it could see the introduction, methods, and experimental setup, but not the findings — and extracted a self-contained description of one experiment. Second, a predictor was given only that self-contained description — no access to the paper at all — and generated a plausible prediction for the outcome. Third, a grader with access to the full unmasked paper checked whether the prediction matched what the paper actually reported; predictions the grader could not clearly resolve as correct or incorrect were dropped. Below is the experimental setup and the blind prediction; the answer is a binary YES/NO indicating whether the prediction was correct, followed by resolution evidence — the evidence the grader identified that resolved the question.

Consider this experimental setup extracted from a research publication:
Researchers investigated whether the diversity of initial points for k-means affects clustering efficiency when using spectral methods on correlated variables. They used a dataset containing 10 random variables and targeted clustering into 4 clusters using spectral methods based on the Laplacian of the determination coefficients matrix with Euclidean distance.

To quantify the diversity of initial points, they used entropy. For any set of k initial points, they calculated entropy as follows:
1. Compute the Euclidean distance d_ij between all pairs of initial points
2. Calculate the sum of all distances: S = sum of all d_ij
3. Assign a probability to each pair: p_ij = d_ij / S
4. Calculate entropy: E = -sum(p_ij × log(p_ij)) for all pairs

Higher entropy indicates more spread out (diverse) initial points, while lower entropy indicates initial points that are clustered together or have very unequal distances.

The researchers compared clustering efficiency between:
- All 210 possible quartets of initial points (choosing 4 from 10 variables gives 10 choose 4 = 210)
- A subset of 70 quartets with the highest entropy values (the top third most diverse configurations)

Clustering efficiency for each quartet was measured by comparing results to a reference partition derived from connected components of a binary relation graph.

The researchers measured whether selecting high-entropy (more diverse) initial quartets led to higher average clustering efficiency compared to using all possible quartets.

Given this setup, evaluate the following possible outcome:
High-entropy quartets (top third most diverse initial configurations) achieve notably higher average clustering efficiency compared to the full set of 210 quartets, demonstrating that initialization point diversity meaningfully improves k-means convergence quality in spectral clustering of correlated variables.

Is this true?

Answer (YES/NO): NO